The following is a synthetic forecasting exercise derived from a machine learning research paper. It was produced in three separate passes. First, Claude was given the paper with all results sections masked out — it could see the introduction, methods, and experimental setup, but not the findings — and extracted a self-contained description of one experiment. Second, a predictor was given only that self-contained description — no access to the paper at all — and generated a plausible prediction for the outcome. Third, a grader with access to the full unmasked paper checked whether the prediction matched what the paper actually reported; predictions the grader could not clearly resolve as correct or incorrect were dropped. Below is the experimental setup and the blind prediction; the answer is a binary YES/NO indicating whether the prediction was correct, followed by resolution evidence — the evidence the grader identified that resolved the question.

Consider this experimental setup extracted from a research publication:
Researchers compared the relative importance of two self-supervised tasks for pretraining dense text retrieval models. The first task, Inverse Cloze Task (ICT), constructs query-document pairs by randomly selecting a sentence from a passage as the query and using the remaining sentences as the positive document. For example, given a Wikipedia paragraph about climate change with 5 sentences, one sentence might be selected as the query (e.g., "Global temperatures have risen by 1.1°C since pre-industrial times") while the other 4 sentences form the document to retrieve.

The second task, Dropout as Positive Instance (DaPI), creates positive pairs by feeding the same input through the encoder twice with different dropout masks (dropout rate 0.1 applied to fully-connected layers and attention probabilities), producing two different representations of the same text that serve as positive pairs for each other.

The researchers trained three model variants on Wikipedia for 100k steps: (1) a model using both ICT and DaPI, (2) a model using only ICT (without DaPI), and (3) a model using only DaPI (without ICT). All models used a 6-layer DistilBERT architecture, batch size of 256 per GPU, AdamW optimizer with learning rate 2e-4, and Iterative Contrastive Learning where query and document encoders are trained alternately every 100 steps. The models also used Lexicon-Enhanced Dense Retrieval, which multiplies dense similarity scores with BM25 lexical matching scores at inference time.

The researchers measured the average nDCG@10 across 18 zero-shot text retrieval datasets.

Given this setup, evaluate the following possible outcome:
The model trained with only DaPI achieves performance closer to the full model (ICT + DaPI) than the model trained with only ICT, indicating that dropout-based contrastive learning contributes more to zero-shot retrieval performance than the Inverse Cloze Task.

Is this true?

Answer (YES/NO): NO